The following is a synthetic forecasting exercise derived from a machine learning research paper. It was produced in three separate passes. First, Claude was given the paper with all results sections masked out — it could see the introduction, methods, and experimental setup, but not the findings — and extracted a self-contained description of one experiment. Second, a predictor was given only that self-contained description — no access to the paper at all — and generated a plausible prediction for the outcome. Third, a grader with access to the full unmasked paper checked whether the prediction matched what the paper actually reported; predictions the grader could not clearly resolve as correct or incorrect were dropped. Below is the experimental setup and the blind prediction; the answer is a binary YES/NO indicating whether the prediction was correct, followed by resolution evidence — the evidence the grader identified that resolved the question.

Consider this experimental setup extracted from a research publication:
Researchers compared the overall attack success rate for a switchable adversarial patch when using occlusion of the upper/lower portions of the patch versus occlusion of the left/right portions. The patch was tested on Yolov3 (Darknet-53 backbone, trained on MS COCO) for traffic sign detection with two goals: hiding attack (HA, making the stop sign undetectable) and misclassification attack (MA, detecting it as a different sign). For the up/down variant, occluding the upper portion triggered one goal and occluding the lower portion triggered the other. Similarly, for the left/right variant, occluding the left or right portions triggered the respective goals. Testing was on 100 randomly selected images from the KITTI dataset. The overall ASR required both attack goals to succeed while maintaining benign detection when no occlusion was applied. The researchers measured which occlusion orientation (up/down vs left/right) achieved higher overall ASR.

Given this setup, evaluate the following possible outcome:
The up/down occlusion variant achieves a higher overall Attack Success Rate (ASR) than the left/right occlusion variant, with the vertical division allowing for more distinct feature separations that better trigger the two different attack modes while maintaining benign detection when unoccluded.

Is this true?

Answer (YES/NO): NO